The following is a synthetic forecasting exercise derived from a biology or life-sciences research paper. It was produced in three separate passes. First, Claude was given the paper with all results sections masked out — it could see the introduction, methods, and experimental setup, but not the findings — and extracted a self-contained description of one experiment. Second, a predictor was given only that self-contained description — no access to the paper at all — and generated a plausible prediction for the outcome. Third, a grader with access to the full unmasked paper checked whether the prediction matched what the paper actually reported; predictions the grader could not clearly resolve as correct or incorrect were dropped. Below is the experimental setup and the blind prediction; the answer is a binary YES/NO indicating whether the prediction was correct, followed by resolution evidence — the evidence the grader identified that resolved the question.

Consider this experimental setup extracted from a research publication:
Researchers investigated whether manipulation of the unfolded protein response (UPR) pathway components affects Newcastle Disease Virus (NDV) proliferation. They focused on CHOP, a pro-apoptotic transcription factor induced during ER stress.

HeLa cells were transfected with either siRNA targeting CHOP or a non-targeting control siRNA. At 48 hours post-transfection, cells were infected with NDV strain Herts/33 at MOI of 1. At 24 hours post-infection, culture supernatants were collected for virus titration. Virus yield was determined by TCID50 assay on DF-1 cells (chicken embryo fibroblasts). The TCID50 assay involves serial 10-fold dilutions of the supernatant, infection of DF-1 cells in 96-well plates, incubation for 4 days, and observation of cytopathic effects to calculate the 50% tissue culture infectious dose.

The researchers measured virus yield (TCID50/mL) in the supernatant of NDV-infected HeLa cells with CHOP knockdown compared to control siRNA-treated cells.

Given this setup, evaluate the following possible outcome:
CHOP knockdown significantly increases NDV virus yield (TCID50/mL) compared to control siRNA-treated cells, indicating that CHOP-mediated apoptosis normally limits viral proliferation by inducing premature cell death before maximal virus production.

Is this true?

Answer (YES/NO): NO